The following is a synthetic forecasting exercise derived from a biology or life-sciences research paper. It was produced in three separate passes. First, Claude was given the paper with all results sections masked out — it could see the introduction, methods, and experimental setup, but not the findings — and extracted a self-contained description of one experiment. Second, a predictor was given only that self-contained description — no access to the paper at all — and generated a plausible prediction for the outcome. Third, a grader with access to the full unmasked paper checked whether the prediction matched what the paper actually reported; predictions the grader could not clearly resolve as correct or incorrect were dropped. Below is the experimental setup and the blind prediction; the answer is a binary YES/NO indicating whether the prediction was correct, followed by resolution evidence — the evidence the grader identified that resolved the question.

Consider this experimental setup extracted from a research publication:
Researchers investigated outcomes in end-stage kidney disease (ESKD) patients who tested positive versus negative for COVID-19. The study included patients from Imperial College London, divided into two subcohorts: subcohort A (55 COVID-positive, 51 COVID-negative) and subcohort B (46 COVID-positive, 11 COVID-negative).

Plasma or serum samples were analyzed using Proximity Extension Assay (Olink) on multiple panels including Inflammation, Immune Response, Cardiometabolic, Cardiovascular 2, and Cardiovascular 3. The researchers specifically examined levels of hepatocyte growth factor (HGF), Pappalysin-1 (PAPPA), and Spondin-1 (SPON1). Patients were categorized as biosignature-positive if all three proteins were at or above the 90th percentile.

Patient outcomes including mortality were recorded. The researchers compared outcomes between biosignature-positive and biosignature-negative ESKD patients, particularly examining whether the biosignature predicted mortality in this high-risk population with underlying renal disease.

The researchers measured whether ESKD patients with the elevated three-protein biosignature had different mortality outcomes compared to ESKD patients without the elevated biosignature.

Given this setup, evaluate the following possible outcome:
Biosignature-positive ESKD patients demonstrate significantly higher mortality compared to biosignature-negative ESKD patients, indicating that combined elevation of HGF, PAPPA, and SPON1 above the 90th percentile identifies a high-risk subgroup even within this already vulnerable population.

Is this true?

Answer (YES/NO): NO